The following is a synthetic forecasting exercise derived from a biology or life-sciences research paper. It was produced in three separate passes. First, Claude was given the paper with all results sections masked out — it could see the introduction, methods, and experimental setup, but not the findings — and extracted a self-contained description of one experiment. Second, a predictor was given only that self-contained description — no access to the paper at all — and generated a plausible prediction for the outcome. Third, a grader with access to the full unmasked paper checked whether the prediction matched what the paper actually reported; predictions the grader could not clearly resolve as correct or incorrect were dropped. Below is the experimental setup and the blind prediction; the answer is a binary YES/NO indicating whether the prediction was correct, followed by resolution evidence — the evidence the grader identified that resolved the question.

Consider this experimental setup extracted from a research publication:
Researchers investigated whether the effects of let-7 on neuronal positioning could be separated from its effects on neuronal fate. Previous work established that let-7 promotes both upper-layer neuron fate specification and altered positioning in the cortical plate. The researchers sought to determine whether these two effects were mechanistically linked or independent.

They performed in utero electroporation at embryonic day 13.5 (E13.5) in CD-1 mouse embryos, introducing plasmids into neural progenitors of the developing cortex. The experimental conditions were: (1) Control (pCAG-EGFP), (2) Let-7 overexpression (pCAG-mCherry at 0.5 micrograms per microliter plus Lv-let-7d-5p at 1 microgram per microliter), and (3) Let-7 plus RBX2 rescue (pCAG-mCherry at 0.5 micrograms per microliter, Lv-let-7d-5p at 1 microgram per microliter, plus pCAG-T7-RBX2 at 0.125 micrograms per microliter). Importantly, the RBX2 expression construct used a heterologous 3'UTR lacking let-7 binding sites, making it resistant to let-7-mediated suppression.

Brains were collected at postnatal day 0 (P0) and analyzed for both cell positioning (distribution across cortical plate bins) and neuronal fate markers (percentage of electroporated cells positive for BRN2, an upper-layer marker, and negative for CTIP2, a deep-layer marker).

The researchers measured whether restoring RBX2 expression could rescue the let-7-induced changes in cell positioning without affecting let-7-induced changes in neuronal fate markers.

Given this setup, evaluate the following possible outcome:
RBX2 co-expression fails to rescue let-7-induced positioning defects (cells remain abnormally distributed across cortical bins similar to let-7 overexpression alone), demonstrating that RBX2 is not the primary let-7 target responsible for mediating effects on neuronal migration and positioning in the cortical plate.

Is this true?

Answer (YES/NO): NO